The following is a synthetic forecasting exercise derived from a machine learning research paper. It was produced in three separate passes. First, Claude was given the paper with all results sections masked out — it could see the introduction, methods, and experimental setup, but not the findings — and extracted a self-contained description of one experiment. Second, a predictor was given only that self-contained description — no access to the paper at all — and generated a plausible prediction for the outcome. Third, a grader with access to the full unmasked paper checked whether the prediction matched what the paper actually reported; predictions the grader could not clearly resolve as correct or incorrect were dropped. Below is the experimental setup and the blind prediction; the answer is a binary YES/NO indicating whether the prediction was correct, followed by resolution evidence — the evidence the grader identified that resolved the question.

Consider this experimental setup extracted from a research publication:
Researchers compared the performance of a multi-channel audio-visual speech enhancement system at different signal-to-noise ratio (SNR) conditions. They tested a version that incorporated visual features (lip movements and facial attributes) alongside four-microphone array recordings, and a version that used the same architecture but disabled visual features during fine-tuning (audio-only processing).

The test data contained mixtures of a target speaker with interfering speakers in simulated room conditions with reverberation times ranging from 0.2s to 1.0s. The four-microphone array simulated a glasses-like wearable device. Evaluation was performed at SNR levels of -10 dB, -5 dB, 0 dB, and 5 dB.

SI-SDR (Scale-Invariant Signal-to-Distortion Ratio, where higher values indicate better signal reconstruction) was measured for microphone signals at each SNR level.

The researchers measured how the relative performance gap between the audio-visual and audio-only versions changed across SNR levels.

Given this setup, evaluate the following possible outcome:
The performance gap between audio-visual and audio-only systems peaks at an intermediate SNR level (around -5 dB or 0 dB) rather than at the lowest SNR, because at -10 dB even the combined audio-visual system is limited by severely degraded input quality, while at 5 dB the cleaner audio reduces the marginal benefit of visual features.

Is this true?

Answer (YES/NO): NO